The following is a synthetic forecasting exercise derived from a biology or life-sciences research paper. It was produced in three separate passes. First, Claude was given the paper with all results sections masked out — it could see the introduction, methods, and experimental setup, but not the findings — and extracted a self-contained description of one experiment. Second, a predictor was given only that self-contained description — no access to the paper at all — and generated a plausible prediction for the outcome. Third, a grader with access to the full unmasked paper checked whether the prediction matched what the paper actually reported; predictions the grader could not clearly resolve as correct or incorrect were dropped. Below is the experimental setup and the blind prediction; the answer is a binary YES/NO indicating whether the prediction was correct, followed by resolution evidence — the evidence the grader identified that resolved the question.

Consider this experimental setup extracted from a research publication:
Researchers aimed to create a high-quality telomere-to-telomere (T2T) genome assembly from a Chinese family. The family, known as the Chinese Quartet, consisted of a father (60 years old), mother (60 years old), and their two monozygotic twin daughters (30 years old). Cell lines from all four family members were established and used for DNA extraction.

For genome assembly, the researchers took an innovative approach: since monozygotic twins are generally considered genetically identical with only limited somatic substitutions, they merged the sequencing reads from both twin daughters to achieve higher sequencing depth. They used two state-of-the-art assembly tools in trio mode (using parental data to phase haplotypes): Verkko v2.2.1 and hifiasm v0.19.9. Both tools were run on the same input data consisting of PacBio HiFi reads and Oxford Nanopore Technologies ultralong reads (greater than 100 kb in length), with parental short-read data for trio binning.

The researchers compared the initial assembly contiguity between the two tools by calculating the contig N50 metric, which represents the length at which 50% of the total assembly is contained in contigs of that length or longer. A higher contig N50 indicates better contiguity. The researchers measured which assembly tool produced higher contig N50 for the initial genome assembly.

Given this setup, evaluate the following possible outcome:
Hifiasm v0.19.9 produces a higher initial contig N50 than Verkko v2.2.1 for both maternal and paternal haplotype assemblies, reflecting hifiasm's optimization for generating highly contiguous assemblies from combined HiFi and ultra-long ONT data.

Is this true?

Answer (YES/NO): NO